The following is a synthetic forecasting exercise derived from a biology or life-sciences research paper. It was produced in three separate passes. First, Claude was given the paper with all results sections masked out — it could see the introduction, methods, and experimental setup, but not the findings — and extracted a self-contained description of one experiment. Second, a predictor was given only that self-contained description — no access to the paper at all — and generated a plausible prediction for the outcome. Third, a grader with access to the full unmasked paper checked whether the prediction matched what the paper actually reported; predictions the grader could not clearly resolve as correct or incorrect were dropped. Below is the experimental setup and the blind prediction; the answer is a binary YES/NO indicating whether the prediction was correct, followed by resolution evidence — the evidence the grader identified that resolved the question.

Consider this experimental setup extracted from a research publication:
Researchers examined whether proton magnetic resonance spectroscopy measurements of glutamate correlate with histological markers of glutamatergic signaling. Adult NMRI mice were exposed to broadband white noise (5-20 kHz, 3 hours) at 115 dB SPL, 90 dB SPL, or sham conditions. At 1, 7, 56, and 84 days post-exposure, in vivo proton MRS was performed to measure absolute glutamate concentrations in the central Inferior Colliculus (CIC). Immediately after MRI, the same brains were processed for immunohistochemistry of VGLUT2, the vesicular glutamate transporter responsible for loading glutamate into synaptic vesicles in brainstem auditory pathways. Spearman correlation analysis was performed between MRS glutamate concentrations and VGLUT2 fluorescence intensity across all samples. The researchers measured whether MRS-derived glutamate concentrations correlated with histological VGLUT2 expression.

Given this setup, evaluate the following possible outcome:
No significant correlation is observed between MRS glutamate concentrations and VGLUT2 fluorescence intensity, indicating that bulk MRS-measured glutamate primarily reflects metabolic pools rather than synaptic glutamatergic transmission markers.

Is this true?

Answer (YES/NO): YES